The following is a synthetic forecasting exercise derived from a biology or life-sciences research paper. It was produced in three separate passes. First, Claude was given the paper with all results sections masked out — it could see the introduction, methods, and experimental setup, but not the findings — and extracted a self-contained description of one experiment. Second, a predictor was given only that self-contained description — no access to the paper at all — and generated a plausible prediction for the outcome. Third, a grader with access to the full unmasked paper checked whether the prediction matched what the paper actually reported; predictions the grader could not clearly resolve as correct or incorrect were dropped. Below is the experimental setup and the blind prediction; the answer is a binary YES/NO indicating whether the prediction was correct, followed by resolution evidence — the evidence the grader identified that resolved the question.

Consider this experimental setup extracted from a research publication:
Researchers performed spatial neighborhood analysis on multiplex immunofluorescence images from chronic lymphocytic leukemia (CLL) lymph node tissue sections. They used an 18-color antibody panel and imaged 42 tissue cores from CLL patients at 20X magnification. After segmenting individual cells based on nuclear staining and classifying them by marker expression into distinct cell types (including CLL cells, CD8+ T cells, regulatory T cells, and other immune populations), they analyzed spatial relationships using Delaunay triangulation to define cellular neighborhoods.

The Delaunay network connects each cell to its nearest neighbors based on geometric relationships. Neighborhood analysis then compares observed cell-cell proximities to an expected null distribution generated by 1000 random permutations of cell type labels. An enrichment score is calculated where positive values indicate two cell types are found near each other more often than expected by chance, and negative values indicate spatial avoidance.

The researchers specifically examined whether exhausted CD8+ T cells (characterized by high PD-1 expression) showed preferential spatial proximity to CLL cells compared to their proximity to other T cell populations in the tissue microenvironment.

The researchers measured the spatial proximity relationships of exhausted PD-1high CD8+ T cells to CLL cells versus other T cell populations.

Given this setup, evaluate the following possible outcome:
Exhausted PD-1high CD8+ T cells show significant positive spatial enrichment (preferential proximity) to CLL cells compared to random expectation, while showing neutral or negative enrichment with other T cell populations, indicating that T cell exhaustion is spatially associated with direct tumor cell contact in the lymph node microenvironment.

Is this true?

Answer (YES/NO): NO